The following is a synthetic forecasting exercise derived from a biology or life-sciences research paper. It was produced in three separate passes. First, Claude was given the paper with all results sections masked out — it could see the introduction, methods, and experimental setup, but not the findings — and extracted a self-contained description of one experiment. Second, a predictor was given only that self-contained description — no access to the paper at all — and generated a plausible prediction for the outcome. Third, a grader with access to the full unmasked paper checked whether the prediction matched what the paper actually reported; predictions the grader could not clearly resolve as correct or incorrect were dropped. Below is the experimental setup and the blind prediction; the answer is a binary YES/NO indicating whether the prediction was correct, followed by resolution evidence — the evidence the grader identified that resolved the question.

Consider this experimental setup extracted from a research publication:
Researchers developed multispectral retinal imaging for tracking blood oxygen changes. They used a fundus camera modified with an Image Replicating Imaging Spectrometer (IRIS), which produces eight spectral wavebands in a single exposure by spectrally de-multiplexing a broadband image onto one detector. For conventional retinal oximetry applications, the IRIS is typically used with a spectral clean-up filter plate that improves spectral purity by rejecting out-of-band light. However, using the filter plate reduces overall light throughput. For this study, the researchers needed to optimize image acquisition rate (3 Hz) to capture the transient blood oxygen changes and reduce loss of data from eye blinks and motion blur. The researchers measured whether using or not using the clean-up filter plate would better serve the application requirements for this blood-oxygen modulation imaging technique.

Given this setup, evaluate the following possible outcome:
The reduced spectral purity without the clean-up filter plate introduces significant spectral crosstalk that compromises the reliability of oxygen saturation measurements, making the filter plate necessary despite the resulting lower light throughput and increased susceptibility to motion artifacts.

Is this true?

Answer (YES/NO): NO